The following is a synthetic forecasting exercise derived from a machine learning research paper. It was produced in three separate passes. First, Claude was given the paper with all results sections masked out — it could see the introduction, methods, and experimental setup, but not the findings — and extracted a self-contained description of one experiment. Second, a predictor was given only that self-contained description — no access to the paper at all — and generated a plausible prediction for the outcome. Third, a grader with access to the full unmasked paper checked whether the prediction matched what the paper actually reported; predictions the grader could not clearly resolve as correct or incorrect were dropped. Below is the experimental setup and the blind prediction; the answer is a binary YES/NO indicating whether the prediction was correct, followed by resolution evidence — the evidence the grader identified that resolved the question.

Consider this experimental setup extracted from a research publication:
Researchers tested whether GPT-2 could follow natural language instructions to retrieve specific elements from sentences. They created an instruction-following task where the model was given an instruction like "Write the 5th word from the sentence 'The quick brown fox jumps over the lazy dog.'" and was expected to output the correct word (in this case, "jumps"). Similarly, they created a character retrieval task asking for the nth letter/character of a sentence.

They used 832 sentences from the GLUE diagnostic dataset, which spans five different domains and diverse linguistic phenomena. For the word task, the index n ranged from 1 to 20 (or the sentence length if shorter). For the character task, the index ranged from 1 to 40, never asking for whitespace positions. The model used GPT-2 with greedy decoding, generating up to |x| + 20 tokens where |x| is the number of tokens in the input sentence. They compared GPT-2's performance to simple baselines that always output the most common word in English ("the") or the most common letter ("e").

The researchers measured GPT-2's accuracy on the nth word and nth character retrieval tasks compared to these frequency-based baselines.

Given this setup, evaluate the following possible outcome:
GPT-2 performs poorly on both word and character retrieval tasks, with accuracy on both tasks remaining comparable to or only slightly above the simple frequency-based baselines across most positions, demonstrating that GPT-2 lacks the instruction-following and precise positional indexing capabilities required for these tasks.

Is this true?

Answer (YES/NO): NO